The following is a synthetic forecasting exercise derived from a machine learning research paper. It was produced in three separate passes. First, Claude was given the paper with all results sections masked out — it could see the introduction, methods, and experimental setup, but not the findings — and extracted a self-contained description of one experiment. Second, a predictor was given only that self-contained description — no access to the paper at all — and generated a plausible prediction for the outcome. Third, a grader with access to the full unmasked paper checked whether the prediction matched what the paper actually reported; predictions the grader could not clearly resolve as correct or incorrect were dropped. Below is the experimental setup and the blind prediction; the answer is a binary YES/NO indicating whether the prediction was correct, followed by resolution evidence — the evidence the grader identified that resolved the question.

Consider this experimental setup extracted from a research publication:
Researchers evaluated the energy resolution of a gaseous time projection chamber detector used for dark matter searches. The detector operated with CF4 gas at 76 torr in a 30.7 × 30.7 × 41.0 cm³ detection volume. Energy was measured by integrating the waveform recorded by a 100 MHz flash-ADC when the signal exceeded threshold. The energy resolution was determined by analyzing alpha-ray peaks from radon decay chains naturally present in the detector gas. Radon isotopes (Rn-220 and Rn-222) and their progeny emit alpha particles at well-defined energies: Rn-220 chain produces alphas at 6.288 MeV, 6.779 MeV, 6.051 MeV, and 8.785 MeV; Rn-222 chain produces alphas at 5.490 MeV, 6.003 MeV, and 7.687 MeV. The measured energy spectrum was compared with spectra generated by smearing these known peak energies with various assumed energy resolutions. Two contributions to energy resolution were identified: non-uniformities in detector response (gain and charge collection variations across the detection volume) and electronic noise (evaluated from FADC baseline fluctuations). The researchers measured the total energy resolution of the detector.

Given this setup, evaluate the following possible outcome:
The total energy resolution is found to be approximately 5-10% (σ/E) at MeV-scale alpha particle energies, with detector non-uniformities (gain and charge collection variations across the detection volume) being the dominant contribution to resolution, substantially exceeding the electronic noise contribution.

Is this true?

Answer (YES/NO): NO